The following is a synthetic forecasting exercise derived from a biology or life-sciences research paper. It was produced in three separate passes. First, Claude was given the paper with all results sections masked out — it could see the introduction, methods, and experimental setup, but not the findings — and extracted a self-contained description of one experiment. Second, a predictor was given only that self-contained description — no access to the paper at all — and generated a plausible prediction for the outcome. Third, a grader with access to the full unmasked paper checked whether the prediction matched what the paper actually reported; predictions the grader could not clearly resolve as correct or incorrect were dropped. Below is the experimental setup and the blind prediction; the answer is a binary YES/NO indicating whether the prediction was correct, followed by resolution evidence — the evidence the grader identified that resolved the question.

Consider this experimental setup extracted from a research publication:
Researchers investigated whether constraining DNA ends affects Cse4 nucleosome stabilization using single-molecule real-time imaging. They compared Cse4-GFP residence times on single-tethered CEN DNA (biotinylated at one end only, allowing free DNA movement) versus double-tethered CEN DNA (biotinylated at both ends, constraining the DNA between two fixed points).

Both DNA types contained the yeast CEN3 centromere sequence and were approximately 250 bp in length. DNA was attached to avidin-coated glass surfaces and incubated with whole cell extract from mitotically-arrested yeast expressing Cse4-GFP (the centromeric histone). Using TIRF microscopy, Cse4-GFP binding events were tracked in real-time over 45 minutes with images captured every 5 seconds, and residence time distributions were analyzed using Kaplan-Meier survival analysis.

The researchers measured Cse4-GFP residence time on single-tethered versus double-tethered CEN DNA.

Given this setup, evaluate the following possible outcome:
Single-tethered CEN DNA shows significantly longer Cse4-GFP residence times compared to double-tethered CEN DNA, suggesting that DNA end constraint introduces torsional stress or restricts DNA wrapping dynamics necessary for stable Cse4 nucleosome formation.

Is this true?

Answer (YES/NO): YES